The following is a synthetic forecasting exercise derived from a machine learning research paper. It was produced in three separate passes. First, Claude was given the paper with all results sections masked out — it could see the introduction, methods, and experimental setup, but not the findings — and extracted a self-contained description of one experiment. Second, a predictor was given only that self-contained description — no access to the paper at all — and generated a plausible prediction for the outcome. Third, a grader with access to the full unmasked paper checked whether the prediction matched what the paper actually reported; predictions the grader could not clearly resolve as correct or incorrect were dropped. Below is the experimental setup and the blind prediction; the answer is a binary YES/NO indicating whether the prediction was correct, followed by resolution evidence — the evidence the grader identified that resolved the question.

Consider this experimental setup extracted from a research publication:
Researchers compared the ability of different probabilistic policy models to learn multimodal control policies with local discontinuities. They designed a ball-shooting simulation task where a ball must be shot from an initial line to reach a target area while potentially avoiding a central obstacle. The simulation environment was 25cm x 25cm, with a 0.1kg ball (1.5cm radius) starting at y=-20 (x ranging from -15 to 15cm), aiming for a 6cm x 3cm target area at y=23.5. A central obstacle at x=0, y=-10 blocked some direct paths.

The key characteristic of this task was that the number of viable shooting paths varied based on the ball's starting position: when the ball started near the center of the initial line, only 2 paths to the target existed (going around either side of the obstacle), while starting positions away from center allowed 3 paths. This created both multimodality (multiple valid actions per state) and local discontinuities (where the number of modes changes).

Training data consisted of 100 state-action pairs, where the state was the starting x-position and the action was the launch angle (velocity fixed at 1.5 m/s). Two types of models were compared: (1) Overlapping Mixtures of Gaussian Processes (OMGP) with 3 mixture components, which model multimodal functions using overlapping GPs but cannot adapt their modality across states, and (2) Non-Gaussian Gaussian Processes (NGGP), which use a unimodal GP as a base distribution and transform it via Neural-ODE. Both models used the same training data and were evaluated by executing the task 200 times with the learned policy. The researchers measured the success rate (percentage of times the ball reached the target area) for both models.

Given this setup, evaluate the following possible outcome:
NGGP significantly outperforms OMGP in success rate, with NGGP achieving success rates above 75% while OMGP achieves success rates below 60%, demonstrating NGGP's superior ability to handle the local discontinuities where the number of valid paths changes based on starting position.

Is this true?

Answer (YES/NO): NO